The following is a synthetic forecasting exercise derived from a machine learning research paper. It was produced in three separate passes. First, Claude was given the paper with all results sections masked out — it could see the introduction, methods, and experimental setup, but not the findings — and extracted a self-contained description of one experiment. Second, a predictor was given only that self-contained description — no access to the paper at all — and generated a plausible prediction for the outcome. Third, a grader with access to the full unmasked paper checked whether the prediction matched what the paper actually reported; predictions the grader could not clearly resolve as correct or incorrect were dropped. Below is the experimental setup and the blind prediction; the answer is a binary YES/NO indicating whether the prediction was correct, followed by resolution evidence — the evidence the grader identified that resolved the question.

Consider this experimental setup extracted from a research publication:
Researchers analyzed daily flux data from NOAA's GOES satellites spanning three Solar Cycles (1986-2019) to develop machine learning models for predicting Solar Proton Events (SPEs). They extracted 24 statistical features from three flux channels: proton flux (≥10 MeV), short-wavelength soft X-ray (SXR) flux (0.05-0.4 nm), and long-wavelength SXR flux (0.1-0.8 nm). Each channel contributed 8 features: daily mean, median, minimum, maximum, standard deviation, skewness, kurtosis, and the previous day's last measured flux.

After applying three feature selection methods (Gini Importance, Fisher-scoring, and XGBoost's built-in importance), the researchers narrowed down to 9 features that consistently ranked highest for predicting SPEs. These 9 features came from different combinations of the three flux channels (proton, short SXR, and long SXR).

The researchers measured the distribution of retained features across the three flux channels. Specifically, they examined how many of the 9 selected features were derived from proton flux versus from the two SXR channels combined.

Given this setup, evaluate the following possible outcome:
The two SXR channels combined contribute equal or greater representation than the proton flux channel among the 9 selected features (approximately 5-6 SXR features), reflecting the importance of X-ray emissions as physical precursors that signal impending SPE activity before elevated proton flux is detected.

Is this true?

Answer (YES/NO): NO